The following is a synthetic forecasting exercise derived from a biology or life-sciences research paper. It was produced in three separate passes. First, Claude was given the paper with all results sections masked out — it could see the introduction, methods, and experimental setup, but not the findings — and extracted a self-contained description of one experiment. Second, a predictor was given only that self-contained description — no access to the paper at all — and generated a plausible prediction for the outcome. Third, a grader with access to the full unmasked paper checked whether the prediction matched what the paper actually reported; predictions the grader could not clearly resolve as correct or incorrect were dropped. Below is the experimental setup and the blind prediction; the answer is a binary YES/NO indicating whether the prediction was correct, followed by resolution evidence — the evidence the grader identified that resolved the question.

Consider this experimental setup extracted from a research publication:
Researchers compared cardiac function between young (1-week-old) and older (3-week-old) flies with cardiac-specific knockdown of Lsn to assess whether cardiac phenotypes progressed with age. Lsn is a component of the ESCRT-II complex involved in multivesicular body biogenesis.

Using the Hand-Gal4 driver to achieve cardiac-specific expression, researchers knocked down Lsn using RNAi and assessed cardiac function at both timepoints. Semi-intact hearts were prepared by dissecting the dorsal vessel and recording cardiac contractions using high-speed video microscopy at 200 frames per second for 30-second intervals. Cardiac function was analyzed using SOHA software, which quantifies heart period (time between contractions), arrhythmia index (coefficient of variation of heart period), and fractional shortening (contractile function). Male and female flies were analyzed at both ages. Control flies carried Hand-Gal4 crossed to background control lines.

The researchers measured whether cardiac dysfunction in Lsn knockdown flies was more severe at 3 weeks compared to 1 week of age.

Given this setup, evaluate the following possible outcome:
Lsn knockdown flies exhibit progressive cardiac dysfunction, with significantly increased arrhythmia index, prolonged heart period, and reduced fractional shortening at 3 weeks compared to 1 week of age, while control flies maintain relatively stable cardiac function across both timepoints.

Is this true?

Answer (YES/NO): NO